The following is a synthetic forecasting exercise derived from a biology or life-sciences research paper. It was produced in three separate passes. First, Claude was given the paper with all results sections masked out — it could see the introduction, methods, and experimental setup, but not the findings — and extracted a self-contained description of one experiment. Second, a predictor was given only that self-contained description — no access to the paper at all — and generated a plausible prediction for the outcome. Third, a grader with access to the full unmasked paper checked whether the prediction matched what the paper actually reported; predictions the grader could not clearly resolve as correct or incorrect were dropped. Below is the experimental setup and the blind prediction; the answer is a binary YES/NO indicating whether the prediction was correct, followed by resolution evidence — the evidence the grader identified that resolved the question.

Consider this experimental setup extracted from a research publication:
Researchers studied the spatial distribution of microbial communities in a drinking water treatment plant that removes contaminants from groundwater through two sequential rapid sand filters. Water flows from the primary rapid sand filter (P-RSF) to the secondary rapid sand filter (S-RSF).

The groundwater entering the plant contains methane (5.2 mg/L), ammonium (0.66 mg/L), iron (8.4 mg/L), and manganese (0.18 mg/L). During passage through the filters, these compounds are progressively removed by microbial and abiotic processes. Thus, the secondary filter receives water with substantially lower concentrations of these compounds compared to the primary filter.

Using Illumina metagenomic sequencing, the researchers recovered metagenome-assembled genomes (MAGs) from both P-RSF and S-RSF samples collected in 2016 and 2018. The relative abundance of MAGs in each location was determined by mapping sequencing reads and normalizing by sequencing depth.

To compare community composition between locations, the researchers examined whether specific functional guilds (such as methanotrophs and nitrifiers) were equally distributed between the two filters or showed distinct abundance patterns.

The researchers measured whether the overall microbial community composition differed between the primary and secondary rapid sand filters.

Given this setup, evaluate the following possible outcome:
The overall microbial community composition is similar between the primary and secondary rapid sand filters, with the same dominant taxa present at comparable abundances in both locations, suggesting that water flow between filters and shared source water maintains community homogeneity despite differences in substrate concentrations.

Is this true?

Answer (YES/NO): NO